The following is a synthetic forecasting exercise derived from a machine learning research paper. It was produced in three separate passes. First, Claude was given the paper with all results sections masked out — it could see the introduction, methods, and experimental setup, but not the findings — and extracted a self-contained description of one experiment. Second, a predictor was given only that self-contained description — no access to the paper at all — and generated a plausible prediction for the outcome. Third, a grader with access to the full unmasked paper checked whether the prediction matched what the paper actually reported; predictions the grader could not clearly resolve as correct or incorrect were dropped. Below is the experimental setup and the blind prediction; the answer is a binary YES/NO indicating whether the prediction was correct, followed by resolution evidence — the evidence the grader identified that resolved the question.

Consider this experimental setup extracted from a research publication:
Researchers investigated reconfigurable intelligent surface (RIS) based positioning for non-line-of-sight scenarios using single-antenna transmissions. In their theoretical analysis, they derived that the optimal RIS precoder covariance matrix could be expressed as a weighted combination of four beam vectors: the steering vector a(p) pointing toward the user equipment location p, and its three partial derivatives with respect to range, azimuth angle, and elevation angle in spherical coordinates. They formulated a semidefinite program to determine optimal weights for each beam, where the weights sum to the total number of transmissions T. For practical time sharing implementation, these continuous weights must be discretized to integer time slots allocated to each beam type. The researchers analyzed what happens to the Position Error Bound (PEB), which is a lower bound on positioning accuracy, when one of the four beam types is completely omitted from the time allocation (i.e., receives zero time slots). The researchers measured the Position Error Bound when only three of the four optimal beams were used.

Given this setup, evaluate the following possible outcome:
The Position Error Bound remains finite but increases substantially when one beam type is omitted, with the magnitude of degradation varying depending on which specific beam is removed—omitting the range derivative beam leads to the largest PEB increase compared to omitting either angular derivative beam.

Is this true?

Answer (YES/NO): NO